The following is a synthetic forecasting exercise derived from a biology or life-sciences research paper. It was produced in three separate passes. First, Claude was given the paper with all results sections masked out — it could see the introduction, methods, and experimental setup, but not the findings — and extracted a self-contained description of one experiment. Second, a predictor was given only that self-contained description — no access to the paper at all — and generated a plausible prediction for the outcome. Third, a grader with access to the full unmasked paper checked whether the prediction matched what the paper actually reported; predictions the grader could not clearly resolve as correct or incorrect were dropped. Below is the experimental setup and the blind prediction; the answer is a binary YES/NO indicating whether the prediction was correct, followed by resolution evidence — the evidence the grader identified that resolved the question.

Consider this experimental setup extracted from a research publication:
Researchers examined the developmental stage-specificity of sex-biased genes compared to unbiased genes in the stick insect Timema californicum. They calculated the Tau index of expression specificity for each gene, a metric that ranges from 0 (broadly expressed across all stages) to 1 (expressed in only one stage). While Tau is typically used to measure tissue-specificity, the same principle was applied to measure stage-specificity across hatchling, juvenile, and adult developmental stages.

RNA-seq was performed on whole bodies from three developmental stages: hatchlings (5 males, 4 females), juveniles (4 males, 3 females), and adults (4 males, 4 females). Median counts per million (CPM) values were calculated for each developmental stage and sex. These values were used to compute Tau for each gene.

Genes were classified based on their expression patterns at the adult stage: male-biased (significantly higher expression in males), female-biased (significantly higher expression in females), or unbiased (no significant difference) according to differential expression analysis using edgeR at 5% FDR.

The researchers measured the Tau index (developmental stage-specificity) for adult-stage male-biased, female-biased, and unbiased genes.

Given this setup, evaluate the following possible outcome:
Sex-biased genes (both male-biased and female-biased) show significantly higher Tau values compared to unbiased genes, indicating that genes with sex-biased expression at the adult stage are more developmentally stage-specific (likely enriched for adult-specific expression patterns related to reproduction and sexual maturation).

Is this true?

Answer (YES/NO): YES